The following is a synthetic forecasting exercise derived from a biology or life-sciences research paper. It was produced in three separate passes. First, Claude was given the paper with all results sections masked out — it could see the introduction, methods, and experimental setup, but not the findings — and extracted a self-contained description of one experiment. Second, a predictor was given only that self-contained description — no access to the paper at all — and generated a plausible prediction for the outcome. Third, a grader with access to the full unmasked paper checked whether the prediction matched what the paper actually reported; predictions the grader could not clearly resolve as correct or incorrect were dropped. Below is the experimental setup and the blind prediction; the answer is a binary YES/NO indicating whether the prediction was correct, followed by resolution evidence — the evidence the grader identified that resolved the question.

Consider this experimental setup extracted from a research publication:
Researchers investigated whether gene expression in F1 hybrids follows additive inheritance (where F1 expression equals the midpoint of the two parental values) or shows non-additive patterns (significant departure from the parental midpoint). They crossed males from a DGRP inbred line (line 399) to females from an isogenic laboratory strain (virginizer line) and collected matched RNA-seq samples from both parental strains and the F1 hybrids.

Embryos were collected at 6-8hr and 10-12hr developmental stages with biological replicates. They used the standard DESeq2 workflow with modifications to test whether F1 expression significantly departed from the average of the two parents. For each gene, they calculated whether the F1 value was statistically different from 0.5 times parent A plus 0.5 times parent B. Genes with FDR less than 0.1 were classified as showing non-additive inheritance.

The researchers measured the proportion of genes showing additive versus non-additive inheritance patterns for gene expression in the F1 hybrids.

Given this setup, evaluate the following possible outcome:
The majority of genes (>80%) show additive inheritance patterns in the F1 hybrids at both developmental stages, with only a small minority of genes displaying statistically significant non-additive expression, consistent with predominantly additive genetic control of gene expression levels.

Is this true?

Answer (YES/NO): NO